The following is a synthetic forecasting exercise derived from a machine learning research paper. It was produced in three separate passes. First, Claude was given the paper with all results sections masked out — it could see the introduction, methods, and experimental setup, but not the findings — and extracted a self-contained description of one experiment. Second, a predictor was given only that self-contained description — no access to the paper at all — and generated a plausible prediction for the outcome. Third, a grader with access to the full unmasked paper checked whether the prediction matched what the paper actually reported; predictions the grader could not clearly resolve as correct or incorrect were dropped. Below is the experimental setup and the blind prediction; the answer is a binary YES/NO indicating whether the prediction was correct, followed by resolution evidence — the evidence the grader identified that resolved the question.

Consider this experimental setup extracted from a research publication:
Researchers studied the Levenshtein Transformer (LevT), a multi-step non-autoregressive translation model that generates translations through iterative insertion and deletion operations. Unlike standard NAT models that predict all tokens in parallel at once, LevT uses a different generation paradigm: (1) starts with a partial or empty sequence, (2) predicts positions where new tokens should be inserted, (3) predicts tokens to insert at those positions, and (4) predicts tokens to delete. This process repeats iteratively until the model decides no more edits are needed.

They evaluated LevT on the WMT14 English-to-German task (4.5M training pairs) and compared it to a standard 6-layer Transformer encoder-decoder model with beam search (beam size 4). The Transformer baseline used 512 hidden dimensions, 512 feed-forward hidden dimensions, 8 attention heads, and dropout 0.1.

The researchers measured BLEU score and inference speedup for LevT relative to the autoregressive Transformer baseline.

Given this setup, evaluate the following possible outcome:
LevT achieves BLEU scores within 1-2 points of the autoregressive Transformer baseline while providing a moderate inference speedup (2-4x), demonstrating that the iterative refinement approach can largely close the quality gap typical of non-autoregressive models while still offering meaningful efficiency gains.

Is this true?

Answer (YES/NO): NO